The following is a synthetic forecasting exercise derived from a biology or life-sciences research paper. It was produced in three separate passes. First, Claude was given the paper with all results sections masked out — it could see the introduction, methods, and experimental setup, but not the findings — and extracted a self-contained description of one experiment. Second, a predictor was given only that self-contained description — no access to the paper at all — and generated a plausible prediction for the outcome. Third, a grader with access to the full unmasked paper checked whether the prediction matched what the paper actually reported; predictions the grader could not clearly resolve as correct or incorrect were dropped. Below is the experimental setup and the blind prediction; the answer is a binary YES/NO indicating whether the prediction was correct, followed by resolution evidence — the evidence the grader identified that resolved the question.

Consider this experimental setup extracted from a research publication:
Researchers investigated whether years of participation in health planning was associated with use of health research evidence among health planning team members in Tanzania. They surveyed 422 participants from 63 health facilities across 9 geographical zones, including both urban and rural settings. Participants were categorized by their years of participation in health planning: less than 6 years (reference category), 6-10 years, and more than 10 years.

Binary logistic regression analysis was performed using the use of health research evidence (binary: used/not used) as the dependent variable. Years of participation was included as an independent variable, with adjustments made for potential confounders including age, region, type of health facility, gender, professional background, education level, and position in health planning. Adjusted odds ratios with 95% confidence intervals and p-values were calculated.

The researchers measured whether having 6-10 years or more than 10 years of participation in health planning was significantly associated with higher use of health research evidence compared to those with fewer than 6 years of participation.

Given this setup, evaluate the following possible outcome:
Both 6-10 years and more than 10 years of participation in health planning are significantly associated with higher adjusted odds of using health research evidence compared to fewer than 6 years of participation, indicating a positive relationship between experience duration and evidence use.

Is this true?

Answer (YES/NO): NO